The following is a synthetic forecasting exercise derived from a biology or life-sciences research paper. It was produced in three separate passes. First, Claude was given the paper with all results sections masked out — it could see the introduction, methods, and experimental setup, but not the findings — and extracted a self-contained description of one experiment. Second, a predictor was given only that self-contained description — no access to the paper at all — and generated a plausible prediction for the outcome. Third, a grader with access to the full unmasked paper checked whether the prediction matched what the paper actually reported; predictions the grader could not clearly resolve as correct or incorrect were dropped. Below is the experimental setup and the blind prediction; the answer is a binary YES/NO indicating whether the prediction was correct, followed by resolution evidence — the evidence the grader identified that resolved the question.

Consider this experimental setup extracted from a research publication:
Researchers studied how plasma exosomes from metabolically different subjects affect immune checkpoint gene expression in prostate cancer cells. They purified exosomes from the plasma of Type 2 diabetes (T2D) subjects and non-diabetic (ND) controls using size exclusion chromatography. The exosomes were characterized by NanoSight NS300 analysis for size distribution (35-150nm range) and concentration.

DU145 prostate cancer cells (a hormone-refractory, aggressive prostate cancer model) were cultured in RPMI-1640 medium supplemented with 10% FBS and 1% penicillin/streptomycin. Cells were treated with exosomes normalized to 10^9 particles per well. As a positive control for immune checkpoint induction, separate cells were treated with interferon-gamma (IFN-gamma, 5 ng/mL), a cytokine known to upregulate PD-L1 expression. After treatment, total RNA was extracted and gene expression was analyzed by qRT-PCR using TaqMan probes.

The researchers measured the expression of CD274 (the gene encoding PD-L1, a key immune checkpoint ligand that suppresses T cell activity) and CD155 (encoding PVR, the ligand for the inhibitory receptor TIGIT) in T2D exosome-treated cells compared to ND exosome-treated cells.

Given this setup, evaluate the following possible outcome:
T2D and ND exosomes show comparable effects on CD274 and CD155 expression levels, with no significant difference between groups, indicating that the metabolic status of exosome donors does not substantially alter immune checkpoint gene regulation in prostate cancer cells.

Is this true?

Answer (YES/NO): NO